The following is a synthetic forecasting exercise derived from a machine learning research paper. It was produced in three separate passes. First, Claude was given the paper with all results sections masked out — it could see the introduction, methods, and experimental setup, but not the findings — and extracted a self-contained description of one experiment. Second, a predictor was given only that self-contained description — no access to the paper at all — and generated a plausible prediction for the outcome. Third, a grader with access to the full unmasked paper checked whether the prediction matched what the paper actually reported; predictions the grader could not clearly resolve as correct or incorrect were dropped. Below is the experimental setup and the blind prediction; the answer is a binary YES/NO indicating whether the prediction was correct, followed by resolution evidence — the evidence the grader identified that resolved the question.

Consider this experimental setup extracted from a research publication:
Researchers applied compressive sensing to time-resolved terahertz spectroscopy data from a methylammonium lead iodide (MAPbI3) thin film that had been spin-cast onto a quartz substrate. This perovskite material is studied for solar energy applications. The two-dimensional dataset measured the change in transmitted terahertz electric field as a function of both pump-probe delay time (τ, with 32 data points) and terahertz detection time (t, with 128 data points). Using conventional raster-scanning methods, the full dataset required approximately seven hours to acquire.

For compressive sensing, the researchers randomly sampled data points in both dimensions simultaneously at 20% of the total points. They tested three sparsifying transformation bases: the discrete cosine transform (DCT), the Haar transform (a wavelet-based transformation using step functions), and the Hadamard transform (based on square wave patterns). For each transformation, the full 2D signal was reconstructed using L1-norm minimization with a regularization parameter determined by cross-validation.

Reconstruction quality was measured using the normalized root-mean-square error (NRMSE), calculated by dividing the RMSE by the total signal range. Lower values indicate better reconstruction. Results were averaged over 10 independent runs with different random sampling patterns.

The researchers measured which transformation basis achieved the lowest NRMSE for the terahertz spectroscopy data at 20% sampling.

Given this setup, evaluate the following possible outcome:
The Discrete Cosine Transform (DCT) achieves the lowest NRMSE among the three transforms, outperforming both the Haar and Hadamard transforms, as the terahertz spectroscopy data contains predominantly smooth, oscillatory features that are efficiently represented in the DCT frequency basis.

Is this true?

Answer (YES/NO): YES